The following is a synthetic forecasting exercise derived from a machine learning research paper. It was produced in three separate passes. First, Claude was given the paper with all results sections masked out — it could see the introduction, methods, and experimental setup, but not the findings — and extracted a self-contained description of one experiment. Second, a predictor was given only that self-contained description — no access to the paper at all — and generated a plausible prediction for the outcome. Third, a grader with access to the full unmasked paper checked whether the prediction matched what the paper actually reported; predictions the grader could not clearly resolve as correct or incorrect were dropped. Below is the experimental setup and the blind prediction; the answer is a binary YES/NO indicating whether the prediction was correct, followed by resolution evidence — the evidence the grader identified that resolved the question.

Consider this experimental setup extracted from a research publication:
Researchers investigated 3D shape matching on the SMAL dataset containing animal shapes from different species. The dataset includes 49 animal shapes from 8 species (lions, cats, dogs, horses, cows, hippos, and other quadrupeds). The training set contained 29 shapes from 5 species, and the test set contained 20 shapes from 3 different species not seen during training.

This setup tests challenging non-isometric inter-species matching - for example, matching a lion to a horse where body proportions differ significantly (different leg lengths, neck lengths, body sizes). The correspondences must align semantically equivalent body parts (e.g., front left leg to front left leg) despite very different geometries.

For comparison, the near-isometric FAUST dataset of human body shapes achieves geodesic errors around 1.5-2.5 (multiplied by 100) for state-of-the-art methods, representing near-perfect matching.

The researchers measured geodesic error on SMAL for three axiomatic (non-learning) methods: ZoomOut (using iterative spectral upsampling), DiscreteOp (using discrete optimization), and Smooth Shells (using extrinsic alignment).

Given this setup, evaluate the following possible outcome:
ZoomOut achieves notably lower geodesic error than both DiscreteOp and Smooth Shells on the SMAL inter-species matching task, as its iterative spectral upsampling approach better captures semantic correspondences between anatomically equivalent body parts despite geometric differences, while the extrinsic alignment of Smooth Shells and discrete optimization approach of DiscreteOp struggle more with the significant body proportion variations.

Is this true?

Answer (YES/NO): NO